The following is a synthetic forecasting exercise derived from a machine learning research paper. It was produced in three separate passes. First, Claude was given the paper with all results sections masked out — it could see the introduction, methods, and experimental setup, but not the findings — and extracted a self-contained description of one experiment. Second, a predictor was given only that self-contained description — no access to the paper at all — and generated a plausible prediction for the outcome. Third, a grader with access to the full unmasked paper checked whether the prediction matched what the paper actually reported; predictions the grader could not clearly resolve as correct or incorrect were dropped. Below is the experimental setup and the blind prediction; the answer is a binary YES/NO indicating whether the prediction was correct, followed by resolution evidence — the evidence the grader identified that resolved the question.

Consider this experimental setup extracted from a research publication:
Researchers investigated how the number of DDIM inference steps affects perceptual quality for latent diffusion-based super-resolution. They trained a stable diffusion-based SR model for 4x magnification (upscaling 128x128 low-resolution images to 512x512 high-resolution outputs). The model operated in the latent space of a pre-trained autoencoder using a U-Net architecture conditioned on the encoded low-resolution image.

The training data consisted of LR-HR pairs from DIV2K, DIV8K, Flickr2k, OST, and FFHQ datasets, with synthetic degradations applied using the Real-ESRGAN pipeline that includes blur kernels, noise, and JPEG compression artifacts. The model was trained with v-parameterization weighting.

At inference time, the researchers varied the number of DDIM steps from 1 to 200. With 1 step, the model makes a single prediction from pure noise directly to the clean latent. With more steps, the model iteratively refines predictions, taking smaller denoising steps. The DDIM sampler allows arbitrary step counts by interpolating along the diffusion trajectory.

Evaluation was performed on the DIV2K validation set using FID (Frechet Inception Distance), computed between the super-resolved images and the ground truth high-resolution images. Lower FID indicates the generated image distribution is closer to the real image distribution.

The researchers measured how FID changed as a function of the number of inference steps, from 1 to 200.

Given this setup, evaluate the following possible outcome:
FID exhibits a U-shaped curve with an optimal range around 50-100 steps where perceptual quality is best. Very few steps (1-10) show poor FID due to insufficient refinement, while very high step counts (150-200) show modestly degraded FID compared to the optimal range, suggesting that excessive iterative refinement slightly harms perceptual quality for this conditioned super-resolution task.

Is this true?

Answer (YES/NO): NO